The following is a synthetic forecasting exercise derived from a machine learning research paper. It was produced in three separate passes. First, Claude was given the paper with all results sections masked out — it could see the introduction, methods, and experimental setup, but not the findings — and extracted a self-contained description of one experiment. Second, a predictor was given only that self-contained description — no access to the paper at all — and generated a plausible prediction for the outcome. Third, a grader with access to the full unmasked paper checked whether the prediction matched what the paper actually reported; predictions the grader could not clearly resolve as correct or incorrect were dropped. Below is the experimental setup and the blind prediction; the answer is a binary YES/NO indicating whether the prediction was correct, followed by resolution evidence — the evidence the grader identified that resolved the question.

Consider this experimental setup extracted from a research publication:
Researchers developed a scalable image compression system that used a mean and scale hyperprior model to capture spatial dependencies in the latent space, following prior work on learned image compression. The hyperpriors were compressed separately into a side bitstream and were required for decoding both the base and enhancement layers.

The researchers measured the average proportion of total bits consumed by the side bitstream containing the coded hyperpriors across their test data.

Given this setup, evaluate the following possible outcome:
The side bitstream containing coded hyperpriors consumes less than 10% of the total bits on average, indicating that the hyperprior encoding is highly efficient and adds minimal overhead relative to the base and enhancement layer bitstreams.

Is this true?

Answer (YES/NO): YES